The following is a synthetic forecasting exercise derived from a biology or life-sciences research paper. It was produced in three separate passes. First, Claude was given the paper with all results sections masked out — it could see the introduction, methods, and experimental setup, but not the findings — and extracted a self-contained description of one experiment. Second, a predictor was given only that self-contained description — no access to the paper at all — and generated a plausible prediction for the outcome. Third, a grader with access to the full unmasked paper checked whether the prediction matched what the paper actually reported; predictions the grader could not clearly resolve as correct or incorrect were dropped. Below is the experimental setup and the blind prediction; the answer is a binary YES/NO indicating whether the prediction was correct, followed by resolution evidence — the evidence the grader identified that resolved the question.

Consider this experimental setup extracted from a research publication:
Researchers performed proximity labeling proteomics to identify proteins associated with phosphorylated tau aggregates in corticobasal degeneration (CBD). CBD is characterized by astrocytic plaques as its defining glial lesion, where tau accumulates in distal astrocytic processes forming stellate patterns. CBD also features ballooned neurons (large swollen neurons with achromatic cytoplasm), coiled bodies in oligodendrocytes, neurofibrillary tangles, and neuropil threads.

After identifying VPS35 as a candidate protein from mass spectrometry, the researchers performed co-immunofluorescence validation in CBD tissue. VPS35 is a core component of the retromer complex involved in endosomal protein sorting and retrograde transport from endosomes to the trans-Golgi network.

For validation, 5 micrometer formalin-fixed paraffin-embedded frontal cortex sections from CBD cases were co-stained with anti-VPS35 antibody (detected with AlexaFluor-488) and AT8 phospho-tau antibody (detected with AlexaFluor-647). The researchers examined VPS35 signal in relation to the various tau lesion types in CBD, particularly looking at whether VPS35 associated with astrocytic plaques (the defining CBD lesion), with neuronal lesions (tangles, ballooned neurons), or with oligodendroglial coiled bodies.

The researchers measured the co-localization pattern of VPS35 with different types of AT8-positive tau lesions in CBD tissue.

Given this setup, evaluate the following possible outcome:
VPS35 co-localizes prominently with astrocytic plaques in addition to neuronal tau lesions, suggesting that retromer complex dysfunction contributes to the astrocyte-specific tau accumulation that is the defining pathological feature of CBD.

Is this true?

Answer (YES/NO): YES